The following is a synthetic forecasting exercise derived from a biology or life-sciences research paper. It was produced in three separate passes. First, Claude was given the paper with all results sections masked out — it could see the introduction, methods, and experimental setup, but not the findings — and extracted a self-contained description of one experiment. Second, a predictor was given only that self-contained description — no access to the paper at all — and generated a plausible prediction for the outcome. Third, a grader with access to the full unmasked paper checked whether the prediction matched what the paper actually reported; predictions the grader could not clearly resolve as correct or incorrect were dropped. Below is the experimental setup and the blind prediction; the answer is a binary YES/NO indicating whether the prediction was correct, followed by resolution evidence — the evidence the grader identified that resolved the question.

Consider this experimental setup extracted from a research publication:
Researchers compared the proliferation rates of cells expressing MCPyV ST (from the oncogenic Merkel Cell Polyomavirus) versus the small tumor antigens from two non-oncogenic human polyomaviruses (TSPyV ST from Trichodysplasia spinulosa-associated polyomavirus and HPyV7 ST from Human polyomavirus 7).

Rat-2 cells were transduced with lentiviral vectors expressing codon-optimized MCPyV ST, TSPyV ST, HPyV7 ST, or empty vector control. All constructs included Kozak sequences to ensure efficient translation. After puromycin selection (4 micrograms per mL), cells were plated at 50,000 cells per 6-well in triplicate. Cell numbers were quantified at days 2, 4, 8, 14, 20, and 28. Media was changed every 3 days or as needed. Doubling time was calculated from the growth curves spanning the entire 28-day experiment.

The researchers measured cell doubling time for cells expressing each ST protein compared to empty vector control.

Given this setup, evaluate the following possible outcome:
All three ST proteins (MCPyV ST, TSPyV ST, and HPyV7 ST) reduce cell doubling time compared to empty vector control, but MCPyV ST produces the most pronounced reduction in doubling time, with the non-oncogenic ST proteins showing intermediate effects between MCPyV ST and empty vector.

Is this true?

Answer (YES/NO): NO